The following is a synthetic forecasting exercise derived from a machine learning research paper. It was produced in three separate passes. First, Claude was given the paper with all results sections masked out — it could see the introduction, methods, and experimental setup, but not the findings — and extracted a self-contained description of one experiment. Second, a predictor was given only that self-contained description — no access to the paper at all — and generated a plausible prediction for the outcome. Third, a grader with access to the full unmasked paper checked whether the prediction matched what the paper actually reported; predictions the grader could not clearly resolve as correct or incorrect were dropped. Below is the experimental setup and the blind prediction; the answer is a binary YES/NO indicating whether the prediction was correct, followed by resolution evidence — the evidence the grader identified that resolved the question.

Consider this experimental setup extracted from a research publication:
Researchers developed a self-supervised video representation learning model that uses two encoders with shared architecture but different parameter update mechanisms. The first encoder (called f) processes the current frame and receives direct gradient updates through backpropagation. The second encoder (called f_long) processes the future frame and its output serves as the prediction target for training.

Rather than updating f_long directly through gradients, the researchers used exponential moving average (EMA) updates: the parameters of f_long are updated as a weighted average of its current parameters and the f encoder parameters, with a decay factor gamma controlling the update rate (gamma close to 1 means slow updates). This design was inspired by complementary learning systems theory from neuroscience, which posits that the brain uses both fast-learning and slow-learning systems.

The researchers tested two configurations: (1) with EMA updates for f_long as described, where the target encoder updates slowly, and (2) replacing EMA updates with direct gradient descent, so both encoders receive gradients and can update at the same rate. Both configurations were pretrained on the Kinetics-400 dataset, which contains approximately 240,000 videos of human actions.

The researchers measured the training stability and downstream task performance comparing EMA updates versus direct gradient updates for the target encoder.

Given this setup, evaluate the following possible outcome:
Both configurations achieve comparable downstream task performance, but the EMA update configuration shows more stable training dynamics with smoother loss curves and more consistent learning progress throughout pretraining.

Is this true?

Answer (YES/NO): NO